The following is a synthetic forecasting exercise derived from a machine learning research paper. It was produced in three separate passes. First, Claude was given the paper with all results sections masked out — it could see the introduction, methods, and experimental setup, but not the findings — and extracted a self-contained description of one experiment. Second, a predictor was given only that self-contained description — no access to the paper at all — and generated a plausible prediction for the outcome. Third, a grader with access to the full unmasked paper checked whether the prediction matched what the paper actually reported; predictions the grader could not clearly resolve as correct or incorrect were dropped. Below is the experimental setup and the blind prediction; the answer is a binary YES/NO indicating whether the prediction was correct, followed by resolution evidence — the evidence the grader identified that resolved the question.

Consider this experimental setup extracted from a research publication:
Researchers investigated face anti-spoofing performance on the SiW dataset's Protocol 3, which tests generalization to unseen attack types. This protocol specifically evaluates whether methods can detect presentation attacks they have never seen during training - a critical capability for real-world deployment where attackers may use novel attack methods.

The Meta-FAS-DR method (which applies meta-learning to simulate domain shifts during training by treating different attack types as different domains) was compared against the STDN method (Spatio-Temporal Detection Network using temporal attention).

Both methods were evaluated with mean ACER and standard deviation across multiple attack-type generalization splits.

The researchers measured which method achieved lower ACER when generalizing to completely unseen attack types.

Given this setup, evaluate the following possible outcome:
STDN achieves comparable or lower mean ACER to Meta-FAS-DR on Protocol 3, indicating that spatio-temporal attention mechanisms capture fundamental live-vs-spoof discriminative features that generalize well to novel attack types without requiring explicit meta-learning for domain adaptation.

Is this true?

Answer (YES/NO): YES